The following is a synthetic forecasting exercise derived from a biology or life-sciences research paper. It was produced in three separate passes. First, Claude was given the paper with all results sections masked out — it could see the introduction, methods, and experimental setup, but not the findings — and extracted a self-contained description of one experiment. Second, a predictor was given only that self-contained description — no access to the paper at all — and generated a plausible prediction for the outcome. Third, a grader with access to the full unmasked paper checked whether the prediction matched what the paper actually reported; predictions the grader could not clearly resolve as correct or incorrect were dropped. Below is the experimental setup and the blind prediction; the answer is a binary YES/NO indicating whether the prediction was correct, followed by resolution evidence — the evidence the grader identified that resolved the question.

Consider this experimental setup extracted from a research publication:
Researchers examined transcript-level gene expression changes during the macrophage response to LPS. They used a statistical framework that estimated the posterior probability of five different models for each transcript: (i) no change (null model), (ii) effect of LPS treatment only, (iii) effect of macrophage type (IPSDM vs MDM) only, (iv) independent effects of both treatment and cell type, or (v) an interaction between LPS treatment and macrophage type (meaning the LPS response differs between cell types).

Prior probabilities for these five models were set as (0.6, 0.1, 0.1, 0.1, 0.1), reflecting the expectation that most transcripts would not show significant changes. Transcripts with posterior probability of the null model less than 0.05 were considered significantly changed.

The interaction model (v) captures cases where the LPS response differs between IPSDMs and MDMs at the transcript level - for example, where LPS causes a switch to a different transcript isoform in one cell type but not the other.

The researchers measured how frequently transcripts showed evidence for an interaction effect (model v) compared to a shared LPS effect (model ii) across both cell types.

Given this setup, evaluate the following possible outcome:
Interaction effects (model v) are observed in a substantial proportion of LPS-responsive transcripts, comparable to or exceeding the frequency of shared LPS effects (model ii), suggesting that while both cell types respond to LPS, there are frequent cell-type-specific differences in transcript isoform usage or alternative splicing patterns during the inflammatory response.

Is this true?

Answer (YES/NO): NO